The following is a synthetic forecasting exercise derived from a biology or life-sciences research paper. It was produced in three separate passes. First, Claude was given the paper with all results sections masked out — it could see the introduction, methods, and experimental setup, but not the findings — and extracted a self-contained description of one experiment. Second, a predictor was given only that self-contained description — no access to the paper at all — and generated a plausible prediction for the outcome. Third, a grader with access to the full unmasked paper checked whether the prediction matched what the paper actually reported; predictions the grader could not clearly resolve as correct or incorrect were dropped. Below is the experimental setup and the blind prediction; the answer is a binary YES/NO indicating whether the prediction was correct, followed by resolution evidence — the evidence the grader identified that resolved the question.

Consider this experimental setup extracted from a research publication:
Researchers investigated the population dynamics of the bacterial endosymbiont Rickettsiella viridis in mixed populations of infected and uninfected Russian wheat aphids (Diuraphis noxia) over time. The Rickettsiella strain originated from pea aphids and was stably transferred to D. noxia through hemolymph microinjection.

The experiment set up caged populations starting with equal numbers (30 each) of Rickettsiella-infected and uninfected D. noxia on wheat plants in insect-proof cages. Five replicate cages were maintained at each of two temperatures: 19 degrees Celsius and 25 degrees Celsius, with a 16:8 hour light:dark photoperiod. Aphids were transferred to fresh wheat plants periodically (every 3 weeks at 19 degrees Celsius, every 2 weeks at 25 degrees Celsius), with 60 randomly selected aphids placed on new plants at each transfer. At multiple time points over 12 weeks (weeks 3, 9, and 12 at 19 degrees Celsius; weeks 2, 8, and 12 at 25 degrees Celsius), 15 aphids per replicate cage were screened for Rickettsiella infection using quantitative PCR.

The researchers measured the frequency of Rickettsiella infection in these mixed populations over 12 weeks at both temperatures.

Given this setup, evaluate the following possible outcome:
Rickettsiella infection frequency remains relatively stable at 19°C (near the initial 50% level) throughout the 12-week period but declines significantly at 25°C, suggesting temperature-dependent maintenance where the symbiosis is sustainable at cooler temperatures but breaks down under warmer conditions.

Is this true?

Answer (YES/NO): NO